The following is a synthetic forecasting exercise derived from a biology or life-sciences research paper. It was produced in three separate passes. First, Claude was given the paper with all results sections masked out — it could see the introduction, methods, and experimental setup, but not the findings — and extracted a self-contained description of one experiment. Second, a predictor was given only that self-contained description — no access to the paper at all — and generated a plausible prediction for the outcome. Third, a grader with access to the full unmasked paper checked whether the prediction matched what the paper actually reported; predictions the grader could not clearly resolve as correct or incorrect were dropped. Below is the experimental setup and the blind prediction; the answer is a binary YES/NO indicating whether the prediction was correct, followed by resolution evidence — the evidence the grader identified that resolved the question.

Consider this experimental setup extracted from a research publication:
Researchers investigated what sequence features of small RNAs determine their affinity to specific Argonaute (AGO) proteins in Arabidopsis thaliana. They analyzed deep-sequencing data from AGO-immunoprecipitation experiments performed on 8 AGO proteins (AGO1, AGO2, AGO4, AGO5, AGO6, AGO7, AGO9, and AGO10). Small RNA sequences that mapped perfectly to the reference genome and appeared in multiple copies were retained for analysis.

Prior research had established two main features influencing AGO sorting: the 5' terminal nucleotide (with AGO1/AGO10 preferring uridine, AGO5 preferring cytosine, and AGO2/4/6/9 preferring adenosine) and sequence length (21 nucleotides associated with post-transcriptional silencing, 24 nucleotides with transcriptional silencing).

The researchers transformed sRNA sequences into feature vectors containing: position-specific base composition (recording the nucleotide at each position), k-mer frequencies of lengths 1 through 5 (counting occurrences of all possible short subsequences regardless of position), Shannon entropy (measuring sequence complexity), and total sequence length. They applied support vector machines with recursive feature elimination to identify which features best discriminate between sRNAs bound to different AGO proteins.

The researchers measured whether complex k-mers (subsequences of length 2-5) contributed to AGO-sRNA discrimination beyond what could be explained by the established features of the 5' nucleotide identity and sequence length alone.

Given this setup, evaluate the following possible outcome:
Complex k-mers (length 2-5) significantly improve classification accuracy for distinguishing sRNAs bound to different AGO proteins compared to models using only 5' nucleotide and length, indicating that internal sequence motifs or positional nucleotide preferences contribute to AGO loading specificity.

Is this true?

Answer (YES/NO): YES